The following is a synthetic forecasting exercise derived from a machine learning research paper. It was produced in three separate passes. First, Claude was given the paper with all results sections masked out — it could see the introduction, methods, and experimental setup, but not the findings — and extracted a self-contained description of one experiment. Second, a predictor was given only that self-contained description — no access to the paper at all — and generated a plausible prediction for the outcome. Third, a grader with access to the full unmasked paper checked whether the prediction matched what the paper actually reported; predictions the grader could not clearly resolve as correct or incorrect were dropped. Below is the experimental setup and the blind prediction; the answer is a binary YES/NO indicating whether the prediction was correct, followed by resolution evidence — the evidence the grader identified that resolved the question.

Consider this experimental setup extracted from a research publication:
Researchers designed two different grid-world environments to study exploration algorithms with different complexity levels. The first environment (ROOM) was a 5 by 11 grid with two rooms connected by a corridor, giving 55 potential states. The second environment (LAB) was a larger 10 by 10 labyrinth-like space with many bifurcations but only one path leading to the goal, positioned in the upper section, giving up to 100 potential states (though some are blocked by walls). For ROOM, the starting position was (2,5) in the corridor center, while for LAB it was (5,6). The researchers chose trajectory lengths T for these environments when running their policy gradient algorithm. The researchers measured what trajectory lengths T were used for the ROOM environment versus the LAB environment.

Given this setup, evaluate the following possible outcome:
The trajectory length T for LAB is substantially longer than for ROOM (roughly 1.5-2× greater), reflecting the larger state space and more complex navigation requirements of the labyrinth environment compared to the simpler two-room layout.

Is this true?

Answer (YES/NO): NO